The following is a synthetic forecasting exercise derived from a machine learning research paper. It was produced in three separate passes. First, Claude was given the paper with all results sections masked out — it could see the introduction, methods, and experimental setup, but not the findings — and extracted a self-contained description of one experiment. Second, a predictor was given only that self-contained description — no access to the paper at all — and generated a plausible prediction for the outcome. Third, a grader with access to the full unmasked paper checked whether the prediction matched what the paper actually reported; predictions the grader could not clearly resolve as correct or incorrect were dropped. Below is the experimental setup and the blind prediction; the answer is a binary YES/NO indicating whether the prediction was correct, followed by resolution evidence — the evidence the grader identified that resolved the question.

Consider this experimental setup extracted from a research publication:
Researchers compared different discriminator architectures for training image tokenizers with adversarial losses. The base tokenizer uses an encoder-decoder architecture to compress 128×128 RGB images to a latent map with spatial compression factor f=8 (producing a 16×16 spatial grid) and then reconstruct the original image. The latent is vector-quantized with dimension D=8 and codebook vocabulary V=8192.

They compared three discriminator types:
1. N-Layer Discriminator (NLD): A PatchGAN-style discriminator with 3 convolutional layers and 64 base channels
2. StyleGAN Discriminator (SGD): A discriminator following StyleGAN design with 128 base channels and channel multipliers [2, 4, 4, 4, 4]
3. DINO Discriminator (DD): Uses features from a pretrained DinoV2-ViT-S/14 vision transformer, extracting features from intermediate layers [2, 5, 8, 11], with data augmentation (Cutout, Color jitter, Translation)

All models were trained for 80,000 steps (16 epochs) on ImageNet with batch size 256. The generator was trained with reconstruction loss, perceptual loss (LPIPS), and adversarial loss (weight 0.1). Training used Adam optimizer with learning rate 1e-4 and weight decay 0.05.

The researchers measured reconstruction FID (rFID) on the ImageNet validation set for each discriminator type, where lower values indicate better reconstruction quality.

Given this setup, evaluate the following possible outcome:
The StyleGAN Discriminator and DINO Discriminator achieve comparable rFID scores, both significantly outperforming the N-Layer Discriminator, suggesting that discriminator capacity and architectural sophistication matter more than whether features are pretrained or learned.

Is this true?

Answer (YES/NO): NO